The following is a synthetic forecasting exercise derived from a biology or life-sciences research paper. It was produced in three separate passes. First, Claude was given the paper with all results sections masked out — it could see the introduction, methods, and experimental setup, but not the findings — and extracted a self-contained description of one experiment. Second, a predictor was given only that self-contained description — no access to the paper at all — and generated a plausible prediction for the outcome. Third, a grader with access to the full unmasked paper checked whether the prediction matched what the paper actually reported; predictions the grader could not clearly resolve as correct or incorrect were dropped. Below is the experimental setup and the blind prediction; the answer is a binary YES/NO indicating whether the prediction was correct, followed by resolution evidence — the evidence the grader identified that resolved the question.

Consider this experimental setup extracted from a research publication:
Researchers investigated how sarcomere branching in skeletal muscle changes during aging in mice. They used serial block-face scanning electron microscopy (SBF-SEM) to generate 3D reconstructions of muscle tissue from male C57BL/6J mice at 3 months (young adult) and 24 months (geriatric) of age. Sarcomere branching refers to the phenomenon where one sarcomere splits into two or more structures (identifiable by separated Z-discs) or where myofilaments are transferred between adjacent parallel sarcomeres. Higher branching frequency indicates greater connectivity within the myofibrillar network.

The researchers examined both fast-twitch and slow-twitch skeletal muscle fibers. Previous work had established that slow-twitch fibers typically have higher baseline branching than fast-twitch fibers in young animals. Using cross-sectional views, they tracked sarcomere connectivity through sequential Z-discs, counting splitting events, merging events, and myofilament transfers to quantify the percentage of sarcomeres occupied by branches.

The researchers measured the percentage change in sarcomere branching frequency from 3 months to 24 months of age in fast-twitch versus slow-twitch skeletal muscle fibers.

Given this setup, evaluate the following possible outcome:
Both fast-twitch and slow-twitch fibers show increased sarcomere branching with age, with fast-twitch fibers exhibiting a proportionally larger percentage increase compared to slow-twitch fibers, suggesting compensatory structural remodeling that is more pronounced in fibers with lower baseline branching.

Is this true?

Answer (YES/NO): YES